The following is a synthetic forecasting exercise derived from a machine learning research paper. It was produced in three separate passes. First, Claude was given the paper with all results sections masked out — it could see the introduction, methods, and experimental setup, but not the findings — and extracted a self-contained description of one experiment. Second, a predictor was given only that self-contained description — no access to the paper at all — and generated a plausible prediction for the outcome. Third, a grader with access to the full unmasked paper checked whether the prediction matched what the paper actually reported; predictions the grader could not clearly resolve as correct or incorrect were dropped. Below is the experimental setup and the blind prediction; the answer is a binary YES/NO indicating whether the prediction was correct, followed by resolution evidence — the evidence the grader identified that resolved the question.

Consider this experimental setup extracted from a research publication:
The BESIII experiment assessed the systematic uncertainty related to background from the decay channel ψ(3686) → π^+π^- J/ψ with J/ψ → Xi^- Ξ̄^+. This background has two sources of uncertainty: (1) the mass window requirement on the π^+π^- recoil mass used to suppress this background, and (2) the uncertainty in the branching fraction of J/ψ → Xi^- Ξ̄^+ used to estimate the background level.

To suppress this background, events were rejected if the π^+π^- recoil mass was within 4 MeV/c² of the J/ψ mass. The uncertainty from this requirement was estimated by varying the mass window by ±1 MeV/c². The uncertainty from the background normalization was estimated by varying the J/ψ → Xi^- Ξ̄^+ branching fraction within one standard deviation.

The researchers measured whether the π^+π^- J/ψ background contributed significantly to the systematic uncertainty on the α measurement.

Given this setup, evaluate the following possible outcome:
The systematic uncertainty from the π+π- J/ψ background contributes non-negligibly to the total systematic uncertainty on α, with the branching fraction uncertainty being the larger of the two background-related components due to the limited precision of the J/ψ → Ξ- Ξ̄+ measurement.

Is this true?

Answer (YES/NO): NO